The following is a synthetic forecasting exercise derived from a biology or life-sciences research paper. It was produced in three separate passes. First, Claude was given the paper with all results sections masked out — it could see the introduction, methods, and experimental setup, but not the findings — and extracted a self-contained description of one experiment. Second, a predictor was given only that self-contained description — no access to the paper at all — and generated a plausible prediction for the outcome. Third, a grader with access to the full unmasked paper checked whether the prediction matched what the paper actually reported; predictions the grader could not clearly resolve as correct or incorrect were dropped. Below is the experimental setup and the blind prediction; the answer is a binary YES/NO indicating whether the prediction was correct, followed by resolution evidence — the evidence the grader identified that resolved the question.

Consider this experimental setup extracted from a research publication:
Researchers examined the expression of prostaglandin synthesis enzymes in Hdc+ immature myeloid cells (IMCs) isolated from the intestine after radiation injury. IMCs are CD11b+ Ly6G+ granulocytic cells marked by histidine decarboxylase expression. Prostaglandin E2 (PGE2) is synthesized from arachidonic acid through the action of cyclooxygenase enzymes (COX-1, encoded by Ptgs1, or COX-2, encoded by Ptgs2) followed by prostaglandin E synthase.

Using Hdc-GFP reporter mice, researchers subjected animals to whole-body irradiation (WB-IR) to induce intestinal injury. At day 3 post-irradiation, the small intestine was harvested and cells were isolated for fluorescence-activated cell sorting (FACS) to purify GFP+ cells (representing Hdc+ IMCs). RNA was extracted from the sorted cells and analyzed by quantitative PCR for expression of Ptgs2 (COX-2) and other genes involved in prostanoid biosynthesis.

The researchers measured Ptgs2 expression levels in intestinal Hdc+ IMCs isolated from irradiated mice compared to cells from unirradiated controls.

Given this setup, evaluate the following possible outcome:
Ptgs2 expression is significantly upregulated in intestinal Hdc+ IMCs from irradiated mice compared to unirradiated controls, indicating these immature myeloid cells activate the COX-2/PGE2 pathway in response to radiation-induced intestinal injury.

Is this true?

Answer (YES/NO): YES